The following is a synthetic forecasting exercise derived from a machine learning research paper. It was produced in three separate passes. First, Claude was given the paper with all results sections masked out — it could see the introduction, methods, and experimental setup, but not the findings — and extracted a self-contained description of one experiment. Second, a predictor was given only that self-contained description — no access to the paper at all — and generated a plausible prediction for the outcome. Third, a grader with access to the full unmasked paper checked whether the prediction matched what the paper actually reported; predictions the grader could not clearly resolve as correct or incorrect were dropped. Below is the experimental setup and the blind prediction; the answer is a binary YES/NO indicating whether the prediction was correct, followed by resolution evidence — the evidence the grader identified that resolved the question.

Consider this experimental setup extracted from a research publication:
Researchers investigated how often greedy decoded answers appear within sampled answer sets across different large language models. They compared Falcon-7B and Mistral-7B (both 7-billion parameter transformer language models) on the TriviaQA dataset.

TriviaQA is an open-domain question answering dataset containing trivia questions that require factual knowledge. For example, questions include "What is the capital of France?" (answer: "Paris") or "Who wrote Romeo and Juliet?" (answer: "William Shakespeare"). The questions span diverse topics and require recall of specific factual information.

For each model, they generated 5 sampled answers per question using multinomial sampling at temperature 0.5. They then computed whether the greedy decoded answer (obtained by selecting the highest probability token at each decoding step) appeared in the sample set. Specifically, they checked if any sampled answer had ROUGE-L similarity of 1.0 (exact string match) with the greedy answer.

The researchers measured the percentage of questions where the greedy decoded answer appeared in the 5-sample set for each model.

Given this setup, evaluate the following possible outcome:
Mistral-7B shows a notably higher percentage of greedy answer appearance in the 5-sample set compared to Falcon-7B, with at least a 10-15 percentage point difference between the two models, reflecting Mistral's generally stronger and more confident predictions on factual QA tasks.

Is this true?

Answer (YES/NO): NO